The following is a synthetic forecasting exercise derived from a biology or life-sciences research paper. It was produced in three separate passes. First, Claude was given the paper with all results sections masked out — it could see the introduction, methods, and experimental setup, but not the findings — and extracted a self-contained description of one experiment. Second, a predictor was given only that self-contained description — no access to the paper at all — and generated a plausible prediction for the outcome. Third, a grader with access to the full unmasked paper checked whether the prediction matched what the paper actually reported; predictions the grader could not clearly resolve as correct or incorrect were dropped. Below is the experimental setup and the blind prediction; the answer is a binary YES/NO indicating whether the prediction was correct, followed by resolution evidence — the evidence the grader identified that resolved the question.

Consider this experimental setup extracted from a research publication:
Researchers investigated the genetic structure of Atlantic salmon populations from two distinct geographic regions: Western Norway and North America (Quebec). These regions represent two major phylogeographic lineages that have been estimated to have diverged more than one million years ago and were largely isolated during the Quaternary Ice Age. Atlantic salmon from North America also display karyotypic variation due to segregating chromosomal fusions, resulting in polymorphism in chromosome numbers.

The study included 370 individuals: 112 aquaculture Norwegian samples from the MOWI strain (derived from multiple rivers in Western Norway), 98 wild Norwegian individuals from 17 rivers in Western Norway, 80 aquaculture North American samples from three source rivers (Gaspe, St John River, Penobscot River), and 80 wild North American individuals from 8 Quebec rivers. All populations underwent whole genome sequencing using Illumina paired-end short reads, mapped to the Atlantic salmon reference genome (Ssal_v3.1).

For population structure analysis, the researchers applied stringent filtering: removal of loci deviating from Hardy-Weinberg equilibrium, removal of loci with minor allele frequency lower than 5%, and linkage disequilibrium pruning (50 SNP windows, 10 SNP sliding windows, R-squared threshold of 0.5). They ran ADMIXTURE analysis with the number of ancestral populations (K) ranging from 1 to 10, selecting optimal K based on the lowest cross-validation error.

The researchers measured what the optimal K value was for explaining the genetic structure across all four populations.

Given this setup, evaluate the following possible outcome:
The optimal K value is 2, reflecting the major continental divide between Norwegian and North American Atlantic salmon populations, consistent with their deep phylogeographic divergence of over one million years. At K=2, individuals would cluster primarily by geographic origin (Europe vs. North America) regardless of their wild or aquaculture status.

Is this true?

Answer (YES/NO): NO